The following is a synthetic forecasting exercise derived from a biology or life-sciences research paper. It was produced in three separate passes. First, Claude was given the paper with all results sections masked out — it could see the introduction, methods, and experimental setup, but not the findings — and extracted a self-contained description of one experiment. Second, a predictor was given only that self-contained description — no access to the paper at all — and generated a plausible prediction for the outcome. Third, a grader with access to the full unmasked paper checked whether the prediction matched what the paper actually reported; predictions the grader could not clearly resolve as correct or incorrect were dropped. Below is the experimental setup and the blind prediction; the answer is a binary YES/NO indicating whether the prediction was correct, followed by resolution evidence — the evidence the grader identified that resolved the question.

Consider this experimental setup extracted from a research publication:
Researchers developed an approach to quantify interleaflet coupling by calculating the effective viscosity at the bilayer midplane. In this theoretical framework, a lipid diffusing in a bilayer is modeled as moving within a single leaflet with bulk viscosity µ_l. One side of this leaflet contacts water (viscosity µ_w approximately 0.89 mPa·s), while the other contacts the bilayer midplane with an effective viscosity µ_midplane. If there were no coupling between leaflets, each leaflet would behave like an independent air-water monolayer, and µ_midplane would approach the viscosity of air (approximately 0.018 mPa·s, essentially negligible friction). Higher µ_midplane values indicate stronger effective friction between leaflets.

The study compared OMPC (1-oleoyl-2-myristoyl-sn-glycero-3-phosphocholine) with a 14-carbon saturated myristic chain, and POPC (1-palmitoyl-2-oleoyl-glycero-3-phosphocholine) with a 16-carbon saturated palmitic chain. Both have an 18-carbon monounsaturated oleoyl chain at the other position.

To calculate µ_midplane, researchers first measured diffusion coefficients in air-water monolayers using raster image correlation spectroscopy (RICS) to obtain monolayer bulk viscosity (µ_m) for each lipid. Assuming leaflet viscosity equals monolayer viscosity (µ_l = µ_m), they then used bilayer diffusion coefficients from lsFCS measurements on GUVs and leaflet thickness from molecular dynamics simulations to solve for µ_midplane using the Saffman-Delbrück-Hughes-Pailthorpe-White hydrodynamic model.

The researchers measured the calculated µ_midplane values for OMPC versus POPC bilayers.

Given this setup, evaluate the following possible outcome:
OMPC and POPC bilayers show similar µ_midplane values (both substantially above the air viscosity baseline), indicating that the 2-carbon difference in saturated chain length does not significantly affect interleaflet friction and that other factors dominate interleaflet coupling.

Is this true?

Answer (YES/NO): NO